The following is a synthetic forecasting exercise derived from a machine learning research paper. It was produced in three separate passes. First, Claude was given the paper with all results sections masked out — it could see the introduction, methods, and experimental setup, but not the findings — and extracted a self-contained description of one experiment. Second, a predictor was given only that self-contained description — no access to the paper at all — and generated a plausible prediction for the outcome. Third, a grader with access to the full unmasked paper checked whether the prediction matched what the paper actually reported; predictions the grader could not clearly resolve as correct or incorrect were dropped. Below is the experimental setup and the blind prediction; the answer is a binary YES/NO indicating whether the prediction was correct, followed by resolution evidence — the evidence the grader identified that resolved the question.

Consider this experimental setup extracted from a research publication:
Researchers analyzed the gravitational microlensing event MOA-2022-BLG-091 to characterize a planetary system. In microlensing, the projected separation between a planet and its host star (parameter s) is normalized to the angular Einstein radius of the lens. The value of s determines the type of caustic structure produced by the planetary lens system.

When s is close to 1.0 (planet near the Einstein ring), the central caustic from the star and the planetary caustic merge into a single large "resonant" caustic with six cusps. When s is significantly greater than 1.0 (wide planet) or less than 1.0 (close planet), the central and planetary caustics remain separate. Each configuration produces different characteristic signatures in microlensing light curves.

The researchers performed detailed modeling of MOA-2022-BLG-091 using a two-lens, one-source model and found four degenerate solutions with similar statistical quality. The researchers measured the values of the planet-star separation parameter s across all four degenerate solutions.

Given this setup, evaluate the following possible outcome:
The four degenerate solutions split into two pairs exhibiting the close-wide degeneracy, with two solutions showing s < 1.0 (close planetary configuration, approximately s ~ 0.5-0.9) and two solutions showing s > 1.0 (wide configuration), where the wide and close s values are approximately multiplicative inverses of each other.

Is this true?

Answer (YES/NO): NO